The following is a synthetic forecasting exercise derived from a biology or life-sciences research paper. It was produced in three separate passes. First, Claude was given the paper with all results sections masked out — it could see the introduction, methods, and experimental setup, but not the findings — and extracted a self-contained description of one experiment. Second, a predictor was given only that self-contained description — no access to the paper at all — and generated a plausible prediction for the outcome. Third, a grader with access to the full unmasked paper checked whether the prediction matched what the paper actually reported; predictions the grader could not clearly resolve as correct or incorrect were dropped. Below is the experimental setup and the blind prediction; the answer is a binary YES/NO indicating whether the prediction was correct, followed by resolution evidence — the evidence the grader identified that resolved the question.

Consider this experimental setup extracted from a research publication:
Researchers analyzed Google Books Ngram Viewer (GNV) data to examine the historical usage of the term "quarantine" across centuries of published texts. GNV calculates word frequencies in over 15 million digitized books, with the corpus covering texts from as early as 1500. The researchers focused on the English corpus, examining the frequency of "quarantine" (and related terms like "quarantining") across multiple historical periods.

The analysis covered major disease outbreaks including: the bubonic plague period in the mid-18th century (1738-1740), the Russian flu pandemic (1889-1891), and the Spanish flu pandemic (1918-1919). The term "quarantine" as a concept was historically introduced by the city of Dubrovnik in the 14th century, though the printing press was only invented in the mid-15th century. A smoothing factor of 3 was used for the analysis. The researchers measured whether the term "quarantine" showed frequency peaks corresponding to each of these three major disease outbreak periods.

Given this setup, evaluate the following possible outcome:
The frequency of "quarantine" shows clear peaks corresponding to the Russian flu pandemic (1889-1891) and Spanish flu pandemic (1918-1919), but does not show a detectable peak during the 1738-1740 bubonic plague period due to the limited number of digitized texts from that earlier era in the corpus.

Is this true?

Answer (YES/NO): NO